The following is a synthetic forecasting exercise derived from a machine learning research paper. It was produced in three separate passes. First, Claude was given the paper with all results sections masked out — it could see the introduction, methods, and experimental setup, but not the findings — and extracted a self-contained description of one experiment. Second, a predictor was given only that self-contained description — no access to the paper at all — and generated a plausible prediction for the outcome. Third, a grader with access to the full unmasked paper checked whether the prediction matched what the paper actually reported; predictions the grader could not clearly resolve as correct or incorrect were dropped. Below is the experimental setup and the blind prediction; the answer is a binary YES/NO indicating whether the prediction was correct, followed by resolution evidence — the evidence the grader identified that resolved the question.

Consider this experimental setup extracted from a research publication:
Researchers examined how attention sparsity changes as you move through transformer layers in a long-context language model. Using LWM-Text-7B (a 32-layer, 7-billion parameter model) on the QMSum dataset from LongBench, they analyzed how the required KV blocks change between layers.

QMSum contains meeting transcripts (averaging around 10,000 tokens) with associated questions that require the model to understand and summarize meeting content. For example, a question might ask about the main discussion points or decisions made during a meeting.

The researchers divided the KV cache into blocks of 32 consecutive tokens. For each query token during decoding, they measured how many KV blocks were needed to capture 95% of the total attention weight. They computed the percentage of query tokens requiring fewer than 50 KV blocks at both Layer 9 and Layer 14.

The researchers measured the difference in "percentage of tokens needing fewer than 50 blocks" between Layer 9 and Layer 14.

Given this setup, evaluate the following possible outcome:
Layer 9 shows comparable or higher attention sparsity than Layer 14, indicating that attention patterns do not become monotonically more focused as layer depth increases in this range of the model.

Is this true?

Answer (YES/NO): YES